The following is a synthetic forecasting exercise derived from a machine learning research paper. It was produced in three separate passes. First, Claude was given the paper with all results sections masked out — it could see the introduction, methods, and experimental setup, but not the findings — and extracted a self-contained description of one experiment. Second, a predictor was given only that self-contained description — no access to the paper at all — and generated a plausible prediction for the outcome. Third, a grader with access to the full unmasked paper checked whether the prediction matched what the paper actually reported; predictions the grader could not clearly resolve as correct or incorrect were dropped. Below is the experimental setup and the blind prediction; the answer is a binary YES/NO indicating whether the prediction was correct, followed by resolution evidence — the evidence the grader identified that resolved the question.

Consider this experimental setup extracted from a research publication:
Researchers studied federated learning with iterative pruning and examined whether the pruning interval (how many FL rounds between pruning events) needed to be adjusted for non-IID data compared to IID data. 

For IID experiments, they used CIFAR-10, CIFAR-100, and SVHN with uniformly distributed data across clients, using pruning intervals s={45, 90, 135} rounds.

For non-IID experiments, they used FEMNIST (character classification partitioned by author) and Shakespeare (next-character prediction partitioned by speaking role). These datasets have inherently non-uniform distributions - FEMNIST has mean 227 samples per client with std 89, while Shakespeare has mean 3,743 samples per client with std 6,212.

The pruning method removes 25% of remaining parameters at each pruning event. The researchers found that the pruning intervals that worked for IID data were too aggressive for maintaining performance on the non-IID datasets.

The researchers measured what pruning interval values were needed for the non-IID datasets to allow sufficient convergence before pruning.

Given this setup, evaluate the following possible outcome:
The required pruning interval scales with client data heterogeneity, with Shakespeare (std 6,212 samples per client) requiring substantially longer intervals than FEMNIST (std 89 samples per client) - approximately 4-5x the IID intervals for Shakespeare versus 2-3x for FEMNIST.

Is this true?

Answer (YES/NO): NO